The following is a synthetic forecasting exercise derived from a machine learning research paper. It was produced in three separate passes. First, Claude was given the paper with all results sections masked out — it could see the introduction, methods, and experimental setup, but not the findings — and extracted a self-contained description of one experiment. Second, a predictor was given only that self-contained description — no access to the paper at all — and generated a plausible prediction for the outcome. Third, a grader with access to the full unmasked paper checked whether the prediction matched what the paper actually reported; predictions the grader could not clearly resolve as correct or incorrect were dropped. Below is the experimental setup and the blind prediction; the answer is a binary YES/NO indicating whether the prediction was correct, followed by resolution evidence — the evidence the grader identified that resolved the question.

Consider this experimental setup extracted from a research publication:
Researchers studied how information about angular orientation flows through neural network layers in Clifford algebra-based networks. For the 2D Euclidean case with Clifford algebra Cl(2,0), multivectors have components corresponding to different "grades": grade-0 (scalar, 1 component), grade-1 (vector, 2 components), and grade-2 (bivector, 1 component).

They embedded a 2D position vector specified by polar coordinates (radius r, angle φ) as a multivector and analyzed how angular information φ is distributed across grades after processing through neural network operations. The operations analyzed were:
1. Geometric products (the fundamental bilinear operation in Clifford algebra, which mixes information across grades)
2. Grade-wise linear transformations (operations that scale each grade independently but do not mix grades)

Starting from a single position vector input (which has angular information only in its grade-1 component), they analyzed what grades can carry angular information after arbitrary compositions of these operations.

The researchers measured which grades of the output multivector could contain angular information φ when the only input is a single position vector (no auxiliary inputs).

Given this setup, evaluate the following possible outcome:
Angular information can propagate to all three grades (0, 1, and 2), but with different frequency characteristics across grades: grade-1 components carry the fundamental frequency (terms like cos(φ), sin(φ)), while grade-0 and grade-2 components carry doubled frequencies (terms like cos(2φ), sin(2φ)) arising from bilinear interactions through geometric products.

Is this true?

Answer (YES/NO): NO